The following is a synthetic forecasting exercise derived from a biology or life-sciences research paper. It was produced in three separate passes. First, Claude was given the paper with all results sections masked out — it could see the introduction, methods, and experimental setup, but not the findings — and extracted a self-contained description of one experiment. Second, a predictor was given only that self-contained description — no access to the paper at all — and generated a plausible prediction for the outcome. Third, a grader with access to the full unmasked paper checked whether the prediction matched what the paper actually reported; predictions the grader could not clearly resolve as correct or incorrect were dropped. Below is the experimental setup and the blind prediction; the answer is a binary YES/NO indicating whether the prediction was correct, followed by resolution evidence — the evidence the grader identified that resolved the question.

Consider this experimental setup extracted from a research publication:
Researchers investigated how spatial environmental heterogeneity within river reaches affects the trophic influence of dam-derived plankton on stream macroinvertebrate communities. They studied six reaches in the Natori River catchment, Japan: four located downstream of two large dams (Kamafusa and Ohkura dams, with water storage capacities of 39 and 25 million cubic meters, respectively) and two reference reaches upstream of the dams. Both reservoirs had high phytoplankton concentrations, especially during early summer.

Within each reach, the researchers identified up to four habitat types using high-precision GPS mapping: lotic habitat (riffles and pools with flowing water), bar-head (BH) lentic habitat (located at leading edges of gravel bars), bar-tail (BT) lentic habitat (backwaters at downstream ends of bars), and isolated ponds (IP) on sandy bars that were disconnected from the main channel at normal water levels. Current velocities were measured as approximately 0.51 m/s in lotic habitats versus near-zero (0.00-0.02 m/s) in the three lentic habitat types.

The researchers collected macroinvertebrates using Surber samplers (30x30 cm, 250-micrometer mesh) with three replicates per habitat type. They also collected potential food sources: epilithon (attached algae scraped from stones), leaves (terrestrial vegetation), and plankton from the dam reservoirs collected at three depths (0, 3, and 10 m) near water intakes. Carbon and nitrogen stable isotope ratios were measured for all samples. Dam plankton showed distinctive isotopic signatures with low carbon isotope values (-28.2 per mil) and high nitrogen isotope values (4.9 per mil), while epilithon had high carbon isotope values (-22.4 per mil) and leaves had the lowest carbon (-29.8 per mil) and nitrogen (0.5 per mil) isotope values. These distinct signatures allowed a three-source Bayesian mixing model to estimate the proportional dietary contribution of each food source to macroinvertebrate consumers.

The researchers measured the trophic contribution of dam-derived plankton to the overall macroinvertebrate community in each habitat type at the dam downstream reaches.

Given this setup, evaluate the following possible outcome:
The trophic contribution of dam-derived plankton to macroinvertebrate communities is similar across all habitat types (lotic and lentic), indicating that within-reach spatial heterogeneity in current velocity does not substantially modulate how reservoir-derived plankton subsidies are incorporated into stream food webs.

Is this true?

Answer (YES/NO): NO